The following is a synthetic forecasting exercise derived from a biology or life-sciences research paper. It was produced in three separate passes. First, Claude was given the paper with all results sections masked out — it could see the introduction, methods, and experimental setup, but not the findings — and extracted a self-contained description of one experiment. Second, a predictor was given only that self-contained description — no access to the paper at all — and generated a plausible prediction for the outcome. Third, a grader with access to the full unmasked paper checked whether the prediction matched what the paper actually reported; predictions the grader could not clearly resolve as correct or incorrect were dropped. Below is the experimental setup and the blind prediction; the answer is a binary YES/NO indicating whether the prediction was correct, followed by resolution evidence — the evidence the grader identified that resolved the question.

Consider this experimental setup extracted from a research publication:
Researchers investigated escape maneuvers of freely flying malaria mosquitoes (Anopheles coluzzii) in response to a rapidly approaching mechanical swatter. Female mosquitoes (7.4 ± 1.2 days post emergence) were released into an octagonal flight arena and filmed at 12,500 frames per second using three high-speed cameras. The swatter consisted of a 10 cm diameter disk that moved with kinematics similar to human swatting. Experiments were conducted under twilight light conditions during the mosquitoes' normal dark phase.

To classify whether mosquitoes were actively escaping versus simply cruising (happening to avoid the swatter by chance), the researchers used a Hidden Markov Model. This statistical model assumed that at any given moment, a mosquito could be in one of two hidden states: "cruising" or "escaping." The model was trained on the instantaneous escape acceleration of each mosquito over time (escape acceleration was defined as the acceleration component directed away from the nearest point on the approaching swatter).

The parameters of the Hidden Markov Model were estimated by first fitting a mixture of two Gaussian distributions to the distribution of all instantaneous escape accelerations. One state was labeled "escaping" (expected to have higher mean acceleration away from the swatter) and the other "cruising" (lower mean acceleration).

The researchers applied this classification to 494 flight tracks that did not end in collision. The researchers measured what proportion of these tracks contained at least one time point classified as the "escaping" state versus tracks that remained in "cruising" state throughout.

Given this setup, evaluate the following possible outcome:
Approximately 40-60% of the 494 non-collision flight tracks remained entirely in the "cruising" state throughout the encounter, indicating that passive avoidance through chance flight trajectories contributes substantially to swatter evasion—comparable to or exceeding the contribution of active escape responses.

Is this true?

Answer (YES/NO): YES